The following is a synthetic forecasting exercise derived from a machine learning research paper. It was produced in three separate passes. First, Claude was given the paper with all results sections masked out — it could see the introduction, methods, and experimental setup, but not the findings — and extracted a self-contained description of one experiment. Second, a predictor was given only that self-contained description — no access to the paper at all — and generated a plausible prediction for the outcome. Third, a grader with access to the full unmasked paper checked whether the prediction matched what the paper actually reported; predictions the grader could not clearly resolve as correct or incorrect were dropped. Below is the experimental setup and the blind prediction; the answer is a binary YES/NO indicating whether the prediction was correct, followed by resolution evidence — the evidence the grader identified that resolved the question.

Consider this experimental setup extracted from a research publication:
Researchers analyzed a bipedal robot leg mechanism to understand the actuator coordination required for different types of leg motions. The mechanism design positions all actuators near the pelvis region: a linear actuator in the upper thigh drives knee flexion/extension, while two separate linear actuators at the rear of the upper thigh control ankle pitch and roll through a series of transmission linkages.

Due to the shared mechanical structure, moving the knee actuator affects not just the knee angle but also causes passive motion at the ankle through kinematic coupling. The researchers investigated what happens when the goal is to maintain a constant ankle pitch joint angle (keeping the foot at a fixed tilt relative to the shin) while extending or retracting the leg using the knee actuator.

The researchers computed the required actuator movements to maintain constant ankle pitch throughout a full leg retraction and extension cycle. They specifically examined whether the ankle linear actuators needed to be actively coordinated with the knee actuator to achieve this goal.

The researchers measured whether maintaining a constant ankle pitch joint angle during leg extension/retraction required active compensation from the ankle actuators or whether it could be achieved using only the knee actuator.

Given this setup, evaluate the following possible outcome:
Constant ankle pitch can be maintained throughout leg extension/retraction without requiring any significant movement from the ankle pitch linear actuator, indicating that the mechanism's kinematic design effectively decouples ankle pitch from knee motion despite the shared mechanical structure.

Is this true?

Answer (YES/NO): NO